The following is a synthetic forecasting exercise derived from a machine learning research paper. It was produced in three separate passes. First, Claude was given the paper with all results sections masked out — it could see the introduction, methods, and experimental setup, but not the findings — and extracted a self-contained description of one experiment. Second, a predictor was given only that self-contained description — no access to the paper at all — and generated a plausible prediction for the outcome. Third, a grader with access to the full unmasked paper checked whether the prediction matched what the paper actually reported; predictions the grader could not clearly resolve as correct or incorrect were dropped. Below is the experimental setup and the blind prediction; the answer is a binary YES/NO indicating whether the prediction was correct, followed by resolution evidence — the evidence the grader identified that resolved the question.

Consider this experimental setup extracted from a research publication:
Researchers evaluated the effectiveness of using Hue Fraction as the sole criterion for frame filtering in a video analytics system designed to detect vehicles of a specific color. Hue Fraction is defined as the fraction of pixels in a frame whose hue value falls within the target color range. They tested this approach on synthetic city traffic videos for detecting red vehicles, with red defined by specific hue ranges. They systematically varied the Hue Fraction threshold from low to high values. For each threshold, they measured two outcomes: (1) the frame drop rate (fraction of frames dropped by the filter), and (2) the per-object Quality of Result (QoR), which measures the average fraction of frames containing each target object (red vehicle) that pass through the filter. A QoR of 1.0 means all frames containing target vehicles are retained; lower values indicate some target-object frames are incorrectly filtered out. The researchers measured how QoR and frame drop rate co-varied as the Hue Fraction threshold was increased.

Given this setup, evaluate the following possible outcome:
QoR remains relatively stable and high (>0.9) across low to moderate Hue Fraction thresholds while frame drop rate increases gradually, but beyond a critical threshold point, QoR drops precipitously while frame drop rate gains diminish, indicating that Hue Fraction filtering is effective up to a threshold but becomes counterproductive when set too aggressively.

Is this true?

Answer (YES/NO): NO